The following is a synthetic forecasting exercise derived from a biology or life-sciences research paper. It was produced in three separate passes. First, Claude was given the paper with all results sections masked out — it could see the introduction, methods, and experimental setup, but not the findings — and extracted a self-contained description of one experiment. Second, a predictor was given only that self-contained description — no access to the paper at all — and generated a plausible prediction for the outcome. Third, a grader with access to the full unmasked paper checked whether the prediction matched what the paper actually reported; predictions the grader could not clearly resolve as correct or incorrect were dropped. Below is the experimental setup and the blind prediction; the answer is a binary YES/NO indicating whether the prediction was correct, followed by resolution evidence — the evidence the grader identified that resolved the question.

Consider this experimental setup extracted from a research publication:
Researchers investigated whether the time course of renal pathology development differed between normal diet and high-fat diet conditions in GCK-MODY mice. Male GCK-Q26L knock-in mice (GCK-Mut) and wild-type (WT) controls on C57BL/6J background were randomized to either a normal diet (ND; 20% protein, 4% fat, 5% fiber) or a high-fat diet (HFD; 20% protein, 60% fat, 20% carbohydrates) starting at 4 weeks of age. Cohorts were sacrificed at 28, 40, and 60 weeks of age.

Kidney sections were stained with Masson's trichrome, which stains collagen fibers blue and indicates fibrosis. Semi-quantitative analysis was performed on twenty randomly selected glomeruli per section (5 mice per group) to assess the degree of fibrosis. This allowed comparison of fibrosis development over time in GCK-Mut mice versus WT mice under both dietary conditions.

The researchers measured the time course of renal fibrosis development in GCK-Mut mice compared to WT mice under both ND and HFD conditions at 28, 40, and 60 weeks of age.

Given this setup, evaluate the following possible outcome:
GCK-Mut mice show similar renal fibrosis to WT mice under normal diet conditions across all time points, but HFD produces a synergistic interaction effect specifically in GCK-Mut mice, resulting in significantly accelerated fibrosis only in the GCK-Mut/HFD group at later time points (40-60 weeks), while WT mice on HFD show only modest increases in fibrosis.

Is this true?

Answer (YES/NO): NO